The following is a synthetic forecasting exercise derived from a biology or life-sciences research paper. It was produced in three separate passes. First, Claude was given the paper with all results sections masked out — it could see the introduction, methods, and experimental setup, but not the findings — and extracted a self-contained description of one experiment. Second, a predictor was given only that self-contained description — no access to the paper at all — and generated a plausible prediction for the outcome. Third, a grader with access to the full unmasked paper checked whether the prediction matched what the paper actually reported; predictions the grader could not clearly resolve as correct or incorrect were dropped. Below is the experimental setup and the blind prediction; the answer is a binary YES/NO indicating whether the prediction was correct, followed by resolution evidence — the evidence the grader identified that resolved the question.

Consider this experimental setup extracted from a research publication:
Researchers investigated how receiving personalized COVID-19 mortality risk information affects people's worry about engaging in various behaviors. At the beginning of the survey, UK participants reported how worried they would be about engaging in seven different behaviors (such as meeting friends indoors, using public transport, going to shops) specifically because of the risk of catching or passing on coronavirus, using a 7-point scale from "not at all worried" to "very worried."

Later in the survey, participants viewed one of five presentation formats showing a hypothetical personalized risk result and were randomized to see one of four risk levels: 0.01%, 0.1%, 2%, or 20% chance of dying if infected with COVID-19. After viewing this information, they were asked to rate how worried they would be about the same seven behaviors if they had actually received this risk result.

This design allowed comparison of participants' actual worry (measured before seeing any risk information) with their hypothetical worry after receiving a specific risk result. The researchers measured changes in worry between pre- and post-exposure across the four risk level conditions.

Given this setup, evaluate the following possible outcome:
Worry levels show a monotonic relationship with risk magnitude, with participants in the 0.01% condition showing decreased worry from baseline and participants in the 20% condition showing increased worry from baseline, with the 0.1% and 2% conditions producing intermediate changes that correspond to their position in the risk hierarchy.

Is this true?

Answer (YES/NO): NO